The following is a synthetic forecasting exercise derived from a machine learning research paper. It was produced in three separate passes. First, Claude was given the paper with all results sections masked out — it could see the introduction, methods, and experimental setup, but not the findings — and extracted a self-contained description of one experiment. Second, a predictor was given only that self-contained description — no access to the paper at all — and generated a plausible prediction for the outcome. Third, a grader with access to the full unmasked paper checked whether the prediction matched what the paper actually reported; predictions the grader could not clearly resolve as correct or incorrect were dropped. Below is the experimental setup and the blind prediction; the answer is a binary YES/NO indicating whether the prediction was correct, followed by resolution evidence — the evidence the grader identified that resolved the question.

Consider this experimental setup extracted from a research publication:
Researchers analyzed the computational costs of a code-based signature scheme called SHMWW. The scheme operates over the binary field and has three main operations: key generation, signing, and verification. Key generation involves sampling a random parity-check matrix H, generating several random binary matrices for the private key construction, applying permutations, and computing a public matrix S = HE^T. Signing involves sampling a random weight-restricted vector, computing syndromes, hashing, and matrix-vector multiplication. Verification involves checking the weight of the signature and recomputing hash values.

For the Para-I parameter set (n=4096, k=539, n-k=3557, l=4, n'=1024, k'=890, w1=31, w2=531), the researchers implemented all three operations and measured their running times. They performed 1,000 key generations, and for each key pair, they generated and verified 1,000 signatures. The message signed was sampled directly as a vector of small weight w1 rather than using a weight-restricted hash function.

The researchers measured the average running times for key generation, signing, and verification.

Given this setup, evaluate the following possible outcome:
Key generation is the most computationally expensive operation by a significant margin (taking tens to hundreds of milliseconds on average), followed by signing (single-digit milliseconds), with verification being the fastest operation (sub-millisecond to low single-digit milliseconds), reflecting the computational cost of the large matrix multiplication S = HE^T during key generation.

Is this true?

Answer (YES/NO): NO